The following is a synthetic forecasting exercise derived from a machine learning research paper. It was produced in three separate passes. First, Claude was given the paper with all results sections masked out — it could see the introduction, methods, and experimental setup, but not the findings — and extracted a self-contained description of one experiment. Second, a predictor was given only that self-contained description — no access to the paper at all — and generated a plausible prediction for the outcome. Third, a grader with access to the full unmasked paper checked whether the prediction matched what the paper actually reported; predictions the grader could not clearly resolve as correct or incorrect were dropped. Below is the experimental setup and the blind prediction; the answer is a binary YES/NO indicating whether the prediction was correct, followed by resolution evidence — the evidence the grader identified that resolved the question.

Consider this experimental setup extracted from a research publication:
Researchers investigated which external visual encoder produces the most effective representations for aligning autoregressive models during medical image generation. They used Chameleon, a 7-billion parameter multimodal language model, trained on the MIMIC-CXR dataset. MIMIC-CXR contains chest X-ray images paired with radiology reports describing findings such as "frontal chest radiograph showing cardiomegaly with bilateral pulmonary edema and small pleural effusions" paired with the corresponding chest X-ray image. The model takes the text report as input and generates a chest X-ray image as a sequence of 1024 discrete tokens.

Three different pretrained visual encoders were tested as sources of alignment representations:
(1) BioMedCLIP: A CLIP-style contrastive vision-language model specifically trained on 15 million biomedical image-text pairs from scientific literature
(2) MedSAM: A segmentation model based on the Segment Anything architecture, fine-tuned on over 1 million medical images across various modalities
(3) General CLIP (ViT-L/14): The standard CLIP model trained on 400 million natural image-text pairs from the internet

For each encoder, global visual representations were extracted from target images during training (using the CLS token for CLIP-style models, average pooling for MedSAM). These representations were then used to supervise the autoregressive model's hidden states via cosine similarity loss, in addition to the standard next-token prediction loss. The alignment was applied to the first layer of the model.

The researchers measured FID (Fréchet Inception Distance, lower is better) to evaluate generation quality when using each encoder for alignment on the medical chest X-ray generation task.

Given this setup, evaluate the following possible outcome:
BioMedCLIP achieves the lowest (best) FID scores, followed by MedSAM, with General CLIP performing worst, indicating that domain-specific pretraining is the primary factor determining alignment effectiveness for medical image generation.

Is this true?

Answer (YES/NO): NO